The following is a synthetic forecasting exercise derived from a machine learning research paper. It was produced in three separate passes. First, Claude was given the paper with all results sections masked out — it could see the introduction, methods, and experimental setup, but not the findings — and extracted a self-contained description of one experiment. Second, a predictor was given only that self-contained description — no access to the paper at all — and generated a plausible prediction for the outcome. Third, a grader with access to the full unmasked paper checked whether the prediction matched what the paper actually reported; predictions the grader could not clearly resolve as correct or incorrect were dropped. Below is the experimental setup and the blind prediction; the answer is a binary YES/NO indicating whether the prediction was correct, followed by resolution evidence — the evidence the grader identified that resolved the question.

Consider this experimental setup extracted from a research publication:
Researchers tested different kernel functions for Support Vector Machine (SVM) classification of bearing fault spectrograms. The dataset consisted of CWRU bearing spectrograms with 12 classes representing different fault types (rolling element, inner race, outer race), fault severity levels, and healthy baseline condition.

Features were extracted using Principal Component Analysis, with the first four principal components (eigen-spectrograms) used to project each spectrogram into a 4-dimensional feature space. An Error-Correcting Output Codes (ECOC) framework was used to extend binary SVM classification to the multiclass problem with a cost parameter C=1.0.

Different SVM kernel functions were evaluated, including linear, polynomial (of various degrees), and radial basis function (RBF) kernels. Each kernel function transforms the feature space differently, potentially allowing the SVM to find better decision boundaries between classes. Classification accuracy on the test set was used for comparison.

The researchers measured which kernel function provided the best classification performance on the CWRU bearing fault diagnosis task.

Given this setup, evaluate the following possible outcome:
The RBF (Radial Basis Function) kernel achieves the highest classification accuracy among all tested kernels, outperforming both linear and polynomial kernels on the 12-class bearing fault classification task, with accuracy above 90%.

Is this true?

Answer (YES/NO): NO